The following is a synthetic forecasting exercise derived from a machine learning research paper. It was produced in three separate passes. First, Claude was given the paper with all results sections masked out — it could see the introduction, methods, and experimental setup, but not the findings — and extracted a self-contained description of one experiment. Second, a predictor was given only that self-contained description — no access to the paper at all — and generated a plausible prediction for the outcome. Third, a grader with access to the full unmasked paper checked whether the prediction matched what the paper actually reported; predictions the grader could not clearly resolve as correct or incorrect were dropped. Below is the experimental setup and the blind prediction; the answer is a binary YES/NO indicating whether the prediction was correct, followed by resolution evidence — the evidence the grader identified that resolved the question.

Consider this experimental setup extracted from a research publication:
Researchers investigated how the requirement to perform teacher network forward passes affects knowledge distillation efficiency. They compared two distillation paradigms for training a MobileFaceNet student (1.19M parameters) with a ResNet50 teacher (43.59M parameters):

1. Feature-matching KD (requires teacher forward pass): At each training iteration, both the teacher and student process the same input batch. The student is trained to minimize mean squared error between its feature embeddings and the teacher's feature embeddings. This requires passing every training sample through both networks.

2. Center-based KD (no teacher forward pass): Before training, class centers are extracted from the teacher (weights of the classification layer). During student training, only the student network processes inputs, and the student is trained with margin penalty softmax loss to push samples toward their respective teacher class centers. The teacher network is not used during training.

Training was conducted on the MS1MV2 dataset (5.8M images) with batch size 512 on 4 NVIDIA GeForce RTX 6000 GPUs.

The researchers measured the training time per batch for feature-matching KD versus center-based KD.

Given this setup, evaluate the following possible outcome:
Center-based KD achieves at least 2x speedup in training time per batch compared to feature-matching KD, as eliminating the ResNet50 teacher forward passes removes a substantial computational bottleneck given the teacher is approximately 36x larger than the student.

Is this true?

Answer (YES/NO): NO